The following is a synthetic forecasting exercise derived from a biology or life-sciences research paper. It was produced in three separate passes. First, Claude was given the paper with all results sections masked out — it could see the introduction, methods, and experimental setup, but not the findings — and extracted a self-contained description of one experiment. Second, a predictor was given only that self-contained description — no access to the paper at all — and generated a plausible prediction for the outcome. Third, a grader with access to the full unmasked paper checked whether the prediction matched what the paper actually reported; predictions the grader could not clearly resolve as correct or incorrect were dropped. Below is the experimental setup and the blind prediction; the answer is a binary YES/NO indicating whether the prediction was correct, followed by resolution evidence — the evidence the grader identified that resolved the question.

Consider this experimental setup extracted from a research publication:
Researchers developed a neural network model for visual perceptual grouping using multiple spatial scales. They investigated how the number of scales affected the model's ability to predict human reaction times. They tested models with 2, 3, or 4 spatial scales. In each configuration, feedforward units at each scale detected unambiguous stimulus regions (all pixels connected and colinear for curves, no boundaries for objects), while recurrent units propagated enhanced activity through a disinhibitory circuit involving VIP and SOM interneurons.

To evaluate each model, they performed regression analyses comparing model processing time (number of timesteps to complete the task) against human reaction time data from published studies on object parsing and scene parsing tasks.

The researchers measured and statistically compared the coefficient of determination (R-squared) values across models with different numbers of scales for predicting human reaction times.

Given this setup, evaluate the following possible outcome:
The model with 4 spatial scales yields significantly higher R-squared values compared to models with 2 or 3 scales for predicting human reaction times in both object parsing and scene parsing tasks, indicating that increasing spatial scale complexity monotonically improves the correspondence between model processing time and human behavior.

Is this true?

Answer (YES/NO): NO